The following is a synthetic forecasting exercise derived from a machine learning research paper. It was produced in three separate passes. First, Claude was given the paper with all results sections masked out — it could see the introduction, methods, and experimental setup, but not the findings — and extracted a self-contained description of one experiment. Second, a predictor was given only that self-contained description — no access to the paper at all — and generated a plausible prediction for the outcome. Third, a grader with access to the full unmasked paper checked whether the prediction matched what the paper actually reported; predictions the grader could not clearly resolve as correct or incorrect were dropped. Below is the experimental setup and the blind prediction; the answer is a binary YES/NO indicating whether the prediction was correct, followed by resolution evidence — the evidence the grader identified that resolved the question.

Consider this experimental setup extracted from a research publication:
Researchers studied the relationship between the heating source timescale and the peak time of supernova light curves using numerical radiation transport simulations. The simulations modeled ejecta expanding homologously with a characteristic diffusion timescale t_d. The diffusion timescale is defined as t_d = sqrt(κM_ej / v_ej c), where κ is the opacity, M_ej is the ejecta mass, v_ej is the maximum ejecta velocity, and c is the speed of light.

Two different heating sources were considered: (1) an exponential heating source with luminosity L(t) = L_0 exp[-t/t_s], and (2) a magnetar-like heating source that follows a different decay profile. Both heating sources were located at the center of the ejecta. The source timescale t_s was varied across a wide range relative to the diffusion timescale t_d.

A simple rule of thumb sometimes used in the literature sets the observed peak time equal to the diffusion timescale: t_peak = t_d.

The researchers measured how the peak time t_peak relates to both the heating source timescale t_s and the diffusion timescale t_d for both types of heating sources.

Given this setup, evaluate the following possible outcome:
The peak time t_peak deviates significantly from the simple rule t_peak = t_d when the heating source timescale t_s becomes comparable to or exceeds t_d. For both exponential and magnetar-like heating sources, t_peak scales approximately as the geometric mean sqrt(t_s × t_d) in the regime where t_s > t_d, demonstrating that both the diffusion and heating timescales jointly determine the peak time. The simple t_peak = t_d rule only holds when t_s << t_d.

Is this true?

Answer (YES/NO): NO